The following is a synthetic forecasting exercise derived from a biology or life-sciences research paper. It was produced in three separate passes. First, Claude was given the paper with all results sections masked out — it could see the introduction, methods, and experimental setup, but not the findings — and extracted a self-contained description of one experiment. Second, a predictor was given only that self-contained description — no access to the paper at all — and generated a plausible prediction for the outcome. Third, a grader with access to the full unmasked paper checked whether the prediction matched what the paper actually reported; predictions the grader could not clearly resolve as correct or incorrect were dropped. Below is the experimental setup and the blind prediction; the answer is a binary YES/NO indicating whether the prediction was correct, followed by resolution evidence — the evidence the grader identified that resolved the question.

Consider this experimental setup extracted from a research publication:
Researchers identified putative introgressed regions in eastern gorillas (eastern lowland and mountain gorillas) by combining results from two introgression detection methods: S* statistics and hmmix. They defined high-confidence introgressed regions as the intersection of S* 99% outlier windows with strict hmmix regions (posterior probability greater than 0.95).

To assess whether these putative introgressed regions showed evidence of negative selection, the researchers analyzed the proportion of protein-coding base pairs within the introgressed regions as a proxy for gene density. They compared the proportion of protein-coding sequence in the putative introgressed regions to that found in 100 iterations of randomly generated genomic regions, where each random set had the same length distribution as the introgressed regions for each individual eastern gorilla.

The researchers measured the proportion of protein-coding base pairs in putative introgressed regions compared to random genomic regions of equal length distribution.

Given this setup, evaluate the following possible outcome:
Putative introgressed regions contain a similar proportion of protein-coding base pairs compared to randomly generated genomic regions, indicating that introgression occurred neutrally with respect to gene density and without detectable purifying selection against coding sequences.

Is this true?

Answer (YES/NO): NO